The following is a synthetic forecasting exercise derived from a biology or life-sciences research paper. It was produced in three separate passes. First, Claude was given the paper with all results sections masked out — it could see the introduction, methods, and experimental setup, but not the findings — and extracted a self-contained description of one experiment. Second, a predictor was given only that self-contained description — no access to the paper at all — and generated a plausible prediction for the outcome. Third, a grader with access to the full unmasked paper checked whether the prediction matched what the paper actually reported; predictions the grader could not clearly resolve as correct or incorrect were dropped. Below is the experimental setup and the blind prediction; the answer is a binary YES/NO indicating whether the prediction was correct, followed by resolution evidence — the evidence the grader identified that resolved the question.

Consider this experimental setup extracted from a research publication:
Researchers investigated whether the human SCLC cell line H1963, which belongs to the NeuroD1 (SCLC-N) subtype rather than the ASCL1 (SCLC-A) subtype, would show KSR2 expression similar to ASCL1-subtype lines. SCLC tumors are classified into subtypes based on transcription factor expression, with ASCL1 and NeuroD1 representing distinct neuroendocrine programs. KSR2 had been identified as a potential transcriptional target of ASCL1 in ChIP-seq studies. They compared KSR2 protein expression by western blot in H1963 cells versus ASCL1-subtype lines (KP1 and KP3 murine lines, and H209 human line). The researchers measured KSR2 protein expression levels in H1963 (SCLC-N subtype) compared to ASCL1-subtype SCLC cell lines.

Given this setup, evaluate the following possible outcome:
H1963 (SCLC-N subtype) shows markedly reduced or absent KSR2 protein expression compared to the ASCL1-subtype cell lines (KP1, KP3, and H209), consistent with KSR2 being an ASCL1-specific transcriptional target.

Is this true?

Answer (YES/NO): YES